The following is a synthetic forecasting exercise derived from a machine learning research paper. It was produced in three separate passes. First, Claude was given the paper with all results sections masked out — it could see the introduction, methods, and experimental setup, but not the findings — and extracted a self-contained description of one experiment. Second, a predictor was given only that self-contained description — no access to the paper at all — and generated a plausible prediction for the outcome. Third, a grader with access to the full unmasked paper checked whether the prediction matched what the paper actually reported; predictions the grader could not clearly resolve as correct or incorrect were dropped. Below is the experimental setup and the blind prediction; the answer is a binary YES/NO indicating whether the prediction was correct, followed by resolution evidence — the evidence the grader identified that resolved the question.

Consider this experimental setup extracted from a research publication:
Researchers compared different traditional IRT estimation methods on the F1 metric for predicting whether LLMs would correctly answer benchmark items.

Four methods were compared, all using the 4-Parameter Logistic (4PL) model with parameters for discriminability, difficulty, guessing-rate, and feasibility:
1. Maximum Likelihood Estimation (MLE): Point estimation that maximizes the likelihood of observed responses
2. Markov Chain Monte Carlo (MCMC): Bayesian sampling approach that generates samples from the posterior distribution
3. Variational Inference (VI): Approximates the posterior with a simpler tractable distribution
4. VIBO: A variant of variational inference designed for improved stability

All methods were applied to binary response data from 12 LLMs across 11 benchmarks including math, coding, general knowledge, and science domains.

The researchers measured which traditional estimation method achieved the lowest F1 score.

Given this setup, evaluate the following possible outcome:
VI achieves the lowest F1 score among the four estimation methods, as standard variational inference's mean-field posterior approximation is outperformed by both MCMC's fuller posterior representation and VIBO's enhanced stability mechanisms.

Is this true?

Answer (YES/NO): NO